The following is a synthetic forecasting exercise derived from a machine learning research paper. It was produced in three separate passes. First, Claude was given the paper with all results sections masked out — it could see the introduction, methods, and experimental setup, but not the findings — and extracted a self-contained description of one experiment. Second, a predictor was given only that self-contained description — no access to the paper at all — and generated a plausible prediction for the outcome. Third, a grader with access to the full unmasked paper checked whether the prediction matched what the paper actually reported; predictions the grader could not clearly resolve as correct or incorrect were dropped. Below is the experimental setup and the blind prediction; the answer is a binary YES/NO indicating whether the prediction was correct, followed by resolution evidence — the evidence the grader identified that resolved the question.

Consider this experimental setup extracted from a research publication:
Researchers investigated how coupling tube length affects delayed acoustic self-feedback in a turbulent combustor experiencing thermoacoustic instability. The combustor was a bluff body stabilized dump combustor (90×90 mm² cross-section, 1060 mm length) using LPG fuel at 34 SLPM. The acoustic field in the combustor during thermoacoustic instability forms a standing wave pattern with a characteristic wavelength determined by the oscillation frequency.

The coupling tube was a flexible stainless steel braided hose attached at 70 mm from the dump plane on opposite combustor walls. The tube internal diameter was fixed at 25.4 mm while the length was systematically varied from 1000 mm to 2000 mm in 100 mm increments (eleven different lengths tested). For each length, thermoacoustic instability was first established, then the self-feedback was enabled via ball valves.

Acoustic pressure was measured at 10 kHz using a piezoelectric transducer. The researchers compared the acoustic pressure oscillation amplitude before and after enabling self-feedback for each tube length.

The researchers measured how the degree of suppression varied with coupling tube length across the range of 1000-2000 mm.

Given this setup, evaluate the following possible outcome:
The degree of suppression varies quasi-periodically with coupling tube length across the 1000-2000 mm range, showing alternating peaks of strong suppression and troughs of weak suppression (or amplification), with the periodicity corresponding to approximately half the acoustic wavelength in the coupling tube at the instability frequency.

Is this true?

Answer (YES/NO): NO